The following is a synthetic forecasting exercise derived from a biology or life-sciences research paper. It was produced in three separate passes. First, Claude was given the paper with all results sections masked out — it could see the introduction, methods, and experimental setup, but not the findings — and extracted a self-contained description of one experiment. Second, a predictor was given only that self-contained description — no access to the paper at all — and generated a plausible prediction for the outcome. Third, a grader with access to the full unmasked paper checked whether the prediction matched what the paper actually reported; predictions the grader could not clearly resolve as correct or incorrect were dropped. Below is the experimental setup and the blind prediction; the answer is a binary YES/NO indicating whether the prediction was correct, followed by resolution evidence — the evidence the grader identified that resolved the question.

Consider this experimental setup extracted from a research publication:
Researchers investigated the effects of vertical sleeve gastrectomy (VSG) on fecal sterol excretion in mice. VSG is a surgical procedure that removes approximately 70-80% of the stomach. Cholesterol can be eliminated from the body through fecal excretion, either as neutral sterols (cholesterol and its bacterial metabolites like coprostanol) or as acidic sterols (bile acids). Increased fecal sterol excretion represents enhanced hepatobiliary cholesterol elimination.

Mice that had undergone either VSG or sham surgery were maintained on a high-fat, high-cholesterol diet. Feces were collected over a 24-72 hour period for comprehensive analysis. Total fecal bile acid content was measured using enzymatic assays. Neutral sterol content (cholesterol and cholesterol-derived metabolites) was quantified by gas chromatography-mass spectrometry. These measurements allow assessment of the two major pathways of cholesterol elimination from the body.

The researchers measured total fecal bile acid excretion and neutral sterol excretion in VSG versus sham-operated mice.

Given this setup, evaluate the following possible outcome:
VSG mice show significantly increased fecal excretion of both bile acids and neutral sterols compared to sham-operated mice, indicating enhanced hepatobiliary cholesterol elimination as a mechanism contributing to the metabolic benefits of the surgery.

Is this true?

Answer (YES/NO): NO